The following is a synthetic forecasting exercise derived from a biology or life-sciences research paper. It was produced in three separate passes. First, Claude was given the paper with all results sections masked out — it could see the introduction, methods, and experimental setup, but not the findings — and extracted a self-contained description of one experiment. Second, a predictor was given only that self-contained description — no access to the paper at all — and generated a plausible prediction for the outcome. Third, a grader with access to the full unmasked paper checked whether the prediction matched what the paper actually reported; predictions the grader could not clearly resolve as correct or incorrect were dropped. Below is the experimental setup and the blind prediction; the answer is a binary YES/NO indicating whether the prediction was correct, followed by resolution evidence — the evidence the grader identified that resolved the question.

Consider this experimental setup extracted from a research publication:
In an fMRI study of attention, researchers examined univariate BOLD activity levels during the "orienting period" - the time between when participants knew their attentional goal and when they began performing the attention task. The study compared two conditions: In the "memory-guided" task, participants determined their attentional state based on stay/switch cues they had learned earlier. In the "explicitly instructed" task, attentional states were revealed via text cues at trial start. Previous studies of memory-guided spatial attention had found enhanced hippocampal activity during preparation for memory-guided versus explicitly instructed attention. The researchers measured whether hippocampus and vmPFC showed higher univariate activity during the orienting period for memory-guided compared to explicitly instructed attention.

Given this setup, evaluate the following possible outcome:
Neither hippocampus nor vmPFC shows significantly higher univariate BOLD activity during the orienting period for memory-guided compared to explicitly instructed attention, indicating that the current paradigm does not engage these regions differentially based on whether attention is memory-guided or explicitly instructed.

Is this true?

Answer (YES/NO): YES